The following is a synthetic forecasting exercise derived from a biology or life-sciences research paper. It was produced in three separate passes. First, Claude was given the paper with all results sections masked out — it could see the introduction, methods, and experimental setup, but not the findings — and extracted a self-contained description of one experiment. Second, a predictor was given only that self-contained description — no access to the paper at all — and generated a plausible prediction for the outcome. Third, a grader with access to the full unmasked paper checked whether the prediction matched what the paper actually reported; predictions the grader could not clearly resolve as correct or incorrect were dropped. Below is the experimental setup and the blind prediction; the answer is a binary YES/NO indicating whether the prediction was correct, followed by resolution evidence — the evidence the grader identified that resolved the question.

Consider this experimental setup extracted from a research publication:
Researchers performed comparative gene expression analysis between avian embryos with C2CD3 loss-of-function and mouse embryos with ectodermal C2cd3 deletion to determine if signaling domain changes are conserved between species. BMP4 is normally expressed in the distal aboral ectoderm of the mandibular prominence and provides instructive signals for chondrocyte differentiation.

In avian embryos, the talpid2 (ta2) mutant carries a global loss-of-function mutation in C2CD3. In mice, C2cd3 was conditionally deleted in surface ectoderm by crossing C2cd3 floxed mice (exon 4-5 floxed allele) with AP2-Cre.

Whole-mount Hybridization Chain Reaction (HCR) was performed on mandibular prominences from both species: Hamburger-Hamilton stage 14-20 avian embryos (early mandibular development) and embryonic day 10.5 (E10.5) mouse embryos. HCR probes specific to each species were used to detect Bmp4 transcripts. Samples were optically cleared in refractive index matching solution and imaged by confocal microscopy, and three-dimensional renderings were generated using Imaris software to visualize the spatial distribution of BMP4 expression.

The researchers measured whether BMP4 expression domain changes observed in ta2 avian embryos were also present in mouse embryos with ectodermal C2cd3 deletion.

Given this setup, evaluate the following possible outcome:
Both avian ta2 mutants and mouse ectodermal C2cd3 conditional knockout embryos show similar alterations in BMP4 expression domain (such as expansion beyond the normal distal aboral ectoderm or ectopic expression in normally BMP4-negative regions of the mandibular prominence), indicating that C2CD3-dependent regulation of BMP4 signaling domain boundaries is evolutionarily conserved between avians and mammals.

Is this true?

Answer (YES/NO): YES